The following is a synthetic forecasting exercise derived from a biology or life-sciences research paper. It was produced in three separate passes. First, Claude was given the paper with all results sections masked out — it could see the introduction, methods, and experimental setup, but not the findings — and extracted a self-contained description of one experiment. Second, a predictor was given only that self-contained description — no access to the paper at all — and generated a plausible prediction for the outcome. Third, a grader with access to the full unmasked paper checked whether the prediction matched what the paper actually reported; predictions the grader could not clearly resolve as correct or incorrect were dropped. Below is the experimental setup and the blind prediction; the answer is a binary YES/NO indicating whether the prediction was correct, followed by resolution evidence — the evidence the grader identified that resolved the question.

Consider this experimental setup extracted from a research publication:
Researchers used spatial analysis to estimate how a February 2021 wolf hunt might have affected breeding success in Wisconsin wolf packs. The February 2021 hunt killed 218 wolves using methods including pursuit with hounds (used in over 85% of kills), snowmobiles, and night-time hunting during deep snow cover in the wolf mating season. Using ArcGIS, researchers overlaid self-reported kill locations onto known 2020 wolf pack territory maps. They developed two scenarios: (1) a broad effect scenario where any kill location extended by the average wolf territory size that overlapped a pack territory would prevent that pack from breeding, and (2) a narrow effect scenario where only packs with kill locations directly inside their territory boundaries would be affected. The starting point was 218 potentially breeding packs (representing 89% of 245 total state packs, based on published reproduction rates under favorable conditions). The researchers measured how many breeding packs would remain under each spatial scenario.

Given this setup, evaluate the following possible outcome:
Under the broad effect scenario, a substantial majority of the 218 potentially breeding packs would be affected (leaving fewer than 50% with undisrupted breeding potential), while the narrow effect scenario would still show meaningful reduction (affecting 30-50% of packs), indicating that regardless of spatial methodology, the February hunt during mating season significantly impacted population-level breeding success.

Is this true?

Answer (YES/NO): YES